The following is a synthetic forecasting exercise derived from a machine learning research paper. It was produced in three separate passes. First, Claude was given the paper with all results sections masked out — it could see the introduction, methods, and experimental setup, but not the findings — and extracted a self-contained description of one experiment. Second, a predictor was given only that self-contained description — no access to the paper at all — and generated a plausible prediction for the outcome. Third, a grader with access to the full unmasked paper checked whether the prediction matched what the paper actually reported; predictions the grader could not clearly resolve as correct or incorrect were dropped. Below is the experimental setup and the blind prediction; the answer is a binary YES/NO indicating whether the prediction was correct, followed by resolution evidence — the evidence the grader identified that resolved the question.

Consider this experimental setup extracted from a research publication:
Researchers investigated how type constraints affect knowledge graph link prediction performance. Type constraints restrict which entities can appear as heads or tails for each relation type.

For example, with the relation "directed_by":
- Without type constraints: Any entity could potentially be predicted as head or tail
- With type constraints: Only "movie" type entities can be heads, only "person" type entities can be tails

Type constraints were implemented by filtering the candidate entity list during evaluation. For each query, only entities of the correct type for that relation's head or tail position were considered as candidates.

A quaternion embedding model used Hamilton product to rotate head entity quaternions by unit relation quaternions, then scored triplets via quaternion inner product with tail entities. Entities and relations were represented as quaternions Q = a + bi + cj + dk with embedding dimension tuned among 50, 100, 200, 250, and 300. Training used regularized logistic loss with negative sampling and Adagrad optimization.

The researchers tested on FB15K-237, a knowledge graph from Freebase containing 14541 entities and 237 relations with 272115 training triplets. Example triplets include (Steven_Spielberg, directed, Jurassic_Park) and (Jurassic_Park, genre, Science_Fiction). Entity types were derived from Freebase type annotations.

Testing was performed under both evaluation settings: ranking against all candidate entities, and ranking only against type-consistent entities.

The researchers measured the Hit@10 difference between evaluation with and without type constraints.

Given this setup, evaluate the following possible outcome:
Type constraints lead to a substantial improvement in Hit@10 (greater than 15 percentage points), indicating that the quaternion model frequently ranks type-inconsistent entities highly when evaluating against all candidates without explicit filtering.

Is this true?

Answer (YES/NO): NO